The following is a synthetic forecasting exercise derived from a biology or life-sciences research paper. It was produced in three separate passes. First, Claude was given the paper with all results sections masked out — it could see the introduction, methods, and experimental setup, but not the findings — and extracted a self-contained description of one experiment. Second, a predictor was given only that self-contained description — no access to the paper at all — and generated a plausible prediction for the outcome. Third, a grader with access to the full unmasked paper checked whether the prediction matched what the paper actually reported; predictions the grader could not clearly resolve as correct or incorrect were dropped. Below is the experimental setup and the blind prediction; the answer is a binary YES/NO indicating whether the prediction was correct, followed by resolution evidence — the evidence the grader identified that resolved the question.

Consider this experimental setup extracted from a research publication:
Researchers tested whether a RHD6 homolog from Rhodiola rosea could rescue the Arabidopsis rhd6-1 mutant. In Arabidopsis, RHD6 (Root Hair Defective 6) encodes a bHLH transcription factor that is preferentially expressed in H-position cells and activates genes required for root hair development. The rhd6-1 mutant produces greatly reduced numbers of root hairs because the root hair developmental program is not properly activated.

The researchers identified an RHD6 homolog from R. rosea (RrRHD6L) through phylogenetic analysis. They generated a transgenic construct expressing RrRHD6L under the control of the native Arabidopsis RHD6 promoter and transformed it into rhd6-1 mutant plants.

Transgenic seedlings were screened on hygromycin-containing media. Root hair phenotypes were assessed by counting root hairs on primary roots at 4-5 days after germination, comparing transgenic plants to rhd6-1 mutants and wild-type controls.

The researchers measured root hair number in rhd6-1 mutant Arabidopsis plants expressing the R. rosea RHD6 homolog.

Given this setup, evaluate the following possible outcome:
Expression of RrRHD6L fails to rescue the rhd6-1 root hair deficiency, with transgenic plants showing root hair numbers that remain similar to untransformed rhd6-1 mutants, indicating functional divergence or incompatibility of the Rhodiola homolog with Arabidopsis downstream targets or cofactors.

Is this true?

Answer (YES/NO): NO